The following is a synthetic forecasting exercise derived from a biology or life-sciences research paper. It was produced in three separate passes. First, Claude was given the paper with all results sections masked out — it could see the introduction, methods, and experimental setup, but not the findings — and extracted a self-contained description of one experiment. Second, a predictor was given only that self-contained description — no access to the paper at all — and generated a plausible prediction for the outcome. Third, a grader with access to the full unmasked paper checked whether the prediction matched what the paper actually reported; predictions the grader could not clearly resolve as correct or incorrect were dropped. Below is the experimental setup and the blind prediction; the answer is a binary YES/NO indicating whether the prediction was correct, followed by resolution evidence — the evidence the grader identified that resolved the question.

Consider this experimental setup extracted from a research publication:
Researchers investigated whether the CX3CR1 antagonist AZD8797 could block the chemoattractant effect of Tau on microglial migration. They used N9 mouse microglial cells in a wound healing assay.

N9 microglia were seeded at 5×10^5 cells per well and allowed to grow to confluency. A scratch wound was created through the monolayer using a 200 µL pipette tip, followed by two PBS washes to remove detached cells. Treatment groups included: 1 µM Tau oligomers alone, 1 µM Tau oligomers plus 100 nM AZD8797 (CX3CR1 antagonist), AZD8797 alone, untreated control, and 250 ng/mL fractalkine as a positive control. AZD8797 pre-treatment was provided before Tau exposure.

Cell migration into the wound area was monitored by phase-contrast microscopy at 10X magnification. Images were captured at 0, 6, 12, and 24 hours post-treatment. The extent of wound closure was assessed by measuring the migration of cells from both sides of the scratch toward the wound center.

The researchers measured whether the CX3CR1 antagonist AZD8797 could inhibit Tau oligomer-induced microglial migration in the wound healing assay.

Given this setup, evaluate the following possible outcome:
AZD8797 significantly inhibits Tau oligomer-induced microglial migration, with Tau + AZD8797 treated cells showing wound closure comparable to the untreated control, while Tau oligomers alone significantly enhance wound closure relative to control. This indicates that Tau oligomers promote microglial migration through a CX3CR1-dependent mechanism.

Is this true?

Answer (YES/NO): NO